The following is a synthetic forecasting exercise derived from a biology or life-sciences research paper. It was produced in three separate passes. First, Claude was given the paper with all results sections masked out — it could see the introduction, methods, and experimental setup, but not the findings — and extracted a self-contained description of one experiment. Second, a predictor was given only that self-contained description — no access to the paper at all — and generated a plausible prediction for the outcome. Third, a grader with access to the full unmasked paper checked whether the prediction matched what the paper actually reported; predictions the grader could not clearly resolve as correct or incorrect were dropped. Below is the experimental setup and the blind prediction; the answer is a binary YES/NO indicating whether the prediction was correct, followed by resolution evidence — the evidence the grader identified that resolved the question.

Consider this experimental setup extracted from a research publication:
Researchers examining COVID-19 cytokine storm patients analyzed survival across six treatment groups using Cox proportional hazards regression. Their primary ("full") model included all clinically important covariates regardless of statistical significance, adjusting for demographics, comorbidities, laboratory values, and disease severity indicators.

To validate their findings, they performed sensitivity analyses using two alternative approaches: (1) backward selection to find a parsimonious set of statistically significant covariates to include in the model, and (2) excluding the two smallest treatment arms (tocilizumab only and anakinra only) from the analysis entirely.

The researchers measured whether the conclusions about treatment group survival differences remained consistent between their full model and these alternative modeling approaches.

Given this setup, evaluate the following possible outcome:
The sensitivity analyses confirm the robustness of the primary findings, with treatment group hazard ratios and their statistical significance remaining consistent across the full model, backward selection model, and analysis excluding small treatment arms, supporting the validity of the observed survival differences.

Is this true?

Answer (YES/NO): YES